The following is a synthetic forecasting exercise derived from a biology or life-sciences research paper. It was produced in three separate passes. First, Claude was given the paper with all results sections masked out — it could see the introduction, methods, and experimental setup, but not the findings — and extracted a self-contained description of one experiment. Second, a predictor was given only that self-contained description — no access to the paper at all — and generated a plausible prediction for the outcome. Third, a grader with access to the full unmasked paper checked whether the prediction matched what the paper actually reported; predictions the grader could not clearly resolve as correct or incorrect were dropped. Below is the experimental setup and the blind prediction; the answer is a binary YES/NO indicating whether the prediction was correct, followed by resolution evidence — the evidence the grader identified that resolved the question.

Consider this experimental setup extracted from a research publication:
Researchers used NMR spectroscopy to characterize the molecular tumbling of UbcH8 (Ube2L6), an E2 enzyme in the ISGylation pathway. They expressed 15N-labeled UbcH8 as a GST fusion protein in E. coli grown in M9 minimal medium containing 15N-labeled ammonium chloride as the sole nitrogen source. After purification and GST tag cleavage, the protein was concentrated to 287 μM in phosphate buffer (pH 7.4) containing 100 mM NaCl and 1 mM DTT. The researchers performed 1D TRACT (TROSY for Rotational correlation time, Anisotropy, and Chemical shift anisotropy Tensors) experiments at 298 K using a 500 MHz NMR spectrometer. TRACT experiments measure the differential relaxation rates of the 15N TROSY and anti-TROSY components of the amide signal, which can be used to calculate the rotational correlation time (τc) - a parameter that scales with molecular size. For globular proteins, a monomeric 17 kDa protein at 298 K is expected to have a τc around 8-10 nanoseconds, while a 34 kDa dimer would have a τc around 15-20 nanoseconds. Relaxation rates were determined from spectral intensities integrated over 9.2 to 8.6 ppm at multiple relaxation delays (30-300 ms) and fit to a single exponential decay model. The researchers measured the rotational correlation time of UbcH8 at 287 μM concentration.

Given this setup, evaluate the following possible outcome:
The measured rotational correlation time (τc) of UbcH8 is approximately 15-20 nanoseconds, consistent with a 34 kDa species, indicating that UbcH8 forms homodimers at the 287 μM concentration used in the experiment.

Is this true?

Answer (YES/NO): YES